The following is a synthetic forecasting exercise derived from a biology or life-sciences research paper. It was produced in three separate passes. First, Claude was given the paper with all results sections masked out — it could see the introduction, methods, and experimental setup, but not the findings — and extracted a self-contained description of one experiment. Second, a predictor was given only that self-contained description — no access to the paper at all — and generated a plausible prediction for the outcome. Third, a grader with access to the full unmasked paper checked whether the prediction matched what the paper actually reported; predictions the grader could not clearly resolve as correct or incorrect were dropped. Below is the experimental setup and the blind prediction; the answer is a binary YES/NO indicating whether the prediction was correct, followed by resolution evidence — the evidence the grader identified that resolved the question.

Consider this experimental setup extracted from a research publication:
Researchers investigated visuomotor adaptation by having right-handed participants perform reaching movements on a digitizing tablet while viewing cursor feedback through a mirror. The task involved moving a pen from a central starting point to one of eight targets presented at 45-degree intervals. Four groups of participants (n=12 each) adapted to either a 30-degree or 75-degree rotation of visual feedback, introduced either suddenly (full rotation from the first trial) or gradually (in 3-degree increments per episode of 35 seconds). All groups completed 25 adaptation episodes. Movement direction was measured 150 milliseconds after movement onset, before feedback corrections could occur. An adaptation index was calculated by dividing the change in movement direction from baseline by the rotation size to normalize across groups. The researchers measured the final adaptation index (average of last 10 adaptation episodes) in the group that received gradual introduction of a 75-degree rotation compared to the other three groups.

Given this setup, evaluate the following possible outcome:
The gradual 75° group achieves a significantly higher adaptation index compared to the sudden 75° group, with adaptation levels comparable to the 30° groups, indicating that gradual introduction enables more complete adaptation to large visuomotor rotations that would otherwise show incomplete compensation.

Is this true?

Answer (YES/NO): NO